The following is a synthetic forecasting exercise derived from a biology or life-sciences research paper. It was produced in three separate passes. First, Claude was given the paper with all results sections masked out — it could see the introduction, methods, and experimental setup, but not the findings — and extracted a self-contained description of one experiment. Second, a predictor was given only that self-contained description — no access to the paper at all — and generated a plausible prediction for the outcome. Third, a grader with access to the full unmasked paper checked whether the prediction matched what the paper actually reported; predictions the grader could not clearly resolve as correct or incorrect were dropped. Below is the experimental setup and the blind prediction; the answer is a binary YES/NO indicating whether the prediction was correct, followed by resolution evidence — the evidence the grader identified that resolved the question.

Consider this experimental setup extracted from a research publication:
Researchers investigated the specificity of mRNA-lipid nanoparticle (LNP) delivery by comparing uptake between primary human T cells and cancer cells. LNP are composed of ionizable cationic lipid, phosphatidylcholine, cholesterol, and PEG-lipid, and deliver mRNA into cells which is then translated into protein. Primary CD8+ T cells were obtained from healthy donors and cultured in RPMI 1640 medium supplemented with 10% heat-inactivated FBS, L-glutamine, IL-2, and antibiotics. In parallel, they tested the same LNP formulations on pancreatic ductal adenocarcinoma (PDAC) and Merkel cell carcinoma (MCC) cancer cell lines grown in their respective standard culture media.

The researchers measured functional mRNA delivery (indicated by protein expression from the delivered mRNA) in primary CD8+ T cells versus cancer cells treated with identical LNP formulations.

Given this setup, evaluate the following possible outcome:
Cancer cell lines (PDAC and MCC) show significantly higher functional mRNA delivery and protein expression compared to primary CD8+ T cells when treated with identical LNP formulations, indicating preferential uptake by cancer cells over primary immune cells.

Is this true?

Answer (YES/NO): YES